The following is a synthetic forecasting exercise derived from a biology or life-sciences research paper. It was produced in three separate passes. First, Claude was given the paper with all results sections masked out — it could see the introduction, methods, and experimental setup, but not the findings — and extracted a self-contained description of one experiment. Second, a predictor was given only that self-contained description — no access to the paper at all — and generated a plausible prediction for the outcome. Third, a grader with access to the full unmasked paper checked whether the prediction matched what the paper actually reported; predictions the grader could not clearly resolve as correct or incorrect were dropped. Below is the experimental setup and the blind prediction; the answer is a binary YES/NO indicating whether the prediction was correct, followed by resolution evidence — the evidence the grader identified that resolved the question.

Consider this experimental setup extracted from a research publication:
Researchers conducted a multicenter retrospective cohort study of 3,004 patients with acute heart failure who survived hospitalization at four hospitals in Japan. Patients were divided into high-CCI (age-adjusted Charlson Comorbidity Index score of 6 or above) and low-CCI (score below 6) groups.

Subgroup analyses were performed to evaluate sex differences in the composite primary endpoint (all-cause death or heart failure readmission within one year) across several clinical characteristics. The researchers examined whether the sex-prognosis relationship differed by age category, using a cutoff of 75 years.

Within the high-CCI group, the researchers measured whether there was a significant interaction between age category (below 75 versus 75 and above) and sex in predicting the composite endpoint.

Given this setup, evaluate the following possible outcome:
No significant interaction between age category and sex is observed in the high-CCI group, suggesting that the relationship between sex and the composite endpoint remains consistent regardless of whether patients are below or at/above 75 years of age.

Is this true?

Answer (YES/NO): NO